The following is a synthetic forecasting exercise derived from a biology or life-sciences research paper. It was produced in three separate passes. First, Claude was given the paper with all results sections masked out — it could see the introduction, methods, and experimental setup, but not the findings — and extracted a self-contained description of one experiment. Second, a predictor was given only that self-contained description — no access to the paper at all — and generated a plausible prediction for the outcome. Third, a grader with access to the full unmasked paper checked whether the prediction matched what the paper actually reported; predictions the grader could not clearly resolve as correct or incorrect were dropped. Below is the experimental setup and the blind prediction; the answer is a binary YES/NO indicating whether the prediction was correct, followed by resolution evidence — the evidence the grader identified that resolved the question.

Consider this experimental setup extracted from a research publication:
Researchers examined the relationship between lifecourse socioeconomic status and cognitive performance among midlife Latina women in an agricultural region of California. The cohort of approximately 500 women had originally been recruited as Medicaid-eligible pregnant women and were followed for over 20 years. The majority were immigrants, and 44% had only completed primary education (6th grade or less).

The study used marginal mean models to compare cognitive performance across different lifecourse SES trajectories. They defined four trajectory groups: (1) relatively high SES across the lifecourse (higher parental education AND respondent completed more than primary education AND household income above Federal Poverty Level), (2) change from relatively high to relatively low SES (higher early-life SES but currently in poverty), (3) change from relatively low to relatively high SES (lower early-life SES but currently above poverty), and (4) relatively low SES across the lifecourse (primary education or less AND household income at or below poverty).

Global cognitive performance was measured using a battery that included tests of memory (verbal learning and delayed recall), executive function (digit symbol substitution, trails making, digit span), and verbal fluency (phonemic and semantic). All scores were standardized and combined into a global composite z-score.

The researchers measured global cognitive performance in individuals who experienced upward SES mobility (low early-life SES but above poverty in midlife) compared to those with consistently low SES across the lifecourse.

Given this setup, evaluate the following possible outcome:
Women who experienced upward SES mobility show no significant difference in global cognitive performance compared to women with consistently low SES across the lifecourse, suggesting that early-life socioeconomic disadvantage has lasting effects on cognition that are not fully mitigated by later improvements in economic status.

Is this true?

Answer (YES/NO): NO